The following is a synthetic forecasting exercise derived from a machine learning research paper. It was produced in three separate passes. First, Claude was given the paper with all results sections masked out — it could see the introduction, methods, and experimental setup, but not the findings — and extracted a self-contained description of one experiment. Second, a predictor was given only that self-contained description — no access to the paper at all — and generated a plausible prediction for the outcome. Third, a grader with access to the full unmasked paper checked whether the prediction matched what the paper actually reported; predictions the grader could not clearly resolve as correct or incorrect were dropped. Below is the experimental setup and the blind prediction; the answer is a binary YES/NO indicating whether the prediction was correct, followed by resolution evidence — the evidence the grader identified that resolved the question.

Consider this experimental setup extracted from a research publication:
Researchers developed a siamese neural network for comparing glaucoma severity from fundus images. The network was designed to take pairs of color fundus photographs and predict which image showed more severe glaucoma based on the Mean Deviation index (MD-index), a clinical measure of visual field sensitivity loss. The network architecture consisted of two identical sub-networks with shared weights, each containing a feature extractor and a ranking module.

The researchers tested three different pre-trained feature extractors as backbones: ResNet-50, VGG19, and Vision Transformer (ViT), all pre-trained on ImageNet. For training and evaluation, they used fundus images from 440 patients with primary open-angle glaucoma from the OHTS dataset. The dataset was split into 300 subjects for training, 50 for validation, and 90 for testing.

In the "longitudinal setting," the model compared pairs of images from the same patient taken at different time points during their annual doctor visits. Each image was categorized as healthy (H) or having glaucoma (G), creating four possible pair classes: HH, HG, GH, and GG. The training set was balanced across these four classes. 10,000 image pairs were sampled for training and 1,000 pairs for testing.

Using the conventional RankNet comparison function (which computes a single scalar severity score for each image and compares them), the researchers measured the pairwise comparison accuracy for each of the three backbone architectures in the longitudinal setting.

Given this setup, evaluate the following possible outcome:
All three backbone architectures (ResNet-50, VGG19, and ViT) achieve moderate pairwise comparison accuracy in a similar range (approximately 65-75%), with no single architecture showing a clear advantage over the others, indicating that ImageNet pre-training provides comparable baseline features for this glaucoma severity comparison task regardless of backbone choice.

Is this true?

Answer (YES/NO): NO